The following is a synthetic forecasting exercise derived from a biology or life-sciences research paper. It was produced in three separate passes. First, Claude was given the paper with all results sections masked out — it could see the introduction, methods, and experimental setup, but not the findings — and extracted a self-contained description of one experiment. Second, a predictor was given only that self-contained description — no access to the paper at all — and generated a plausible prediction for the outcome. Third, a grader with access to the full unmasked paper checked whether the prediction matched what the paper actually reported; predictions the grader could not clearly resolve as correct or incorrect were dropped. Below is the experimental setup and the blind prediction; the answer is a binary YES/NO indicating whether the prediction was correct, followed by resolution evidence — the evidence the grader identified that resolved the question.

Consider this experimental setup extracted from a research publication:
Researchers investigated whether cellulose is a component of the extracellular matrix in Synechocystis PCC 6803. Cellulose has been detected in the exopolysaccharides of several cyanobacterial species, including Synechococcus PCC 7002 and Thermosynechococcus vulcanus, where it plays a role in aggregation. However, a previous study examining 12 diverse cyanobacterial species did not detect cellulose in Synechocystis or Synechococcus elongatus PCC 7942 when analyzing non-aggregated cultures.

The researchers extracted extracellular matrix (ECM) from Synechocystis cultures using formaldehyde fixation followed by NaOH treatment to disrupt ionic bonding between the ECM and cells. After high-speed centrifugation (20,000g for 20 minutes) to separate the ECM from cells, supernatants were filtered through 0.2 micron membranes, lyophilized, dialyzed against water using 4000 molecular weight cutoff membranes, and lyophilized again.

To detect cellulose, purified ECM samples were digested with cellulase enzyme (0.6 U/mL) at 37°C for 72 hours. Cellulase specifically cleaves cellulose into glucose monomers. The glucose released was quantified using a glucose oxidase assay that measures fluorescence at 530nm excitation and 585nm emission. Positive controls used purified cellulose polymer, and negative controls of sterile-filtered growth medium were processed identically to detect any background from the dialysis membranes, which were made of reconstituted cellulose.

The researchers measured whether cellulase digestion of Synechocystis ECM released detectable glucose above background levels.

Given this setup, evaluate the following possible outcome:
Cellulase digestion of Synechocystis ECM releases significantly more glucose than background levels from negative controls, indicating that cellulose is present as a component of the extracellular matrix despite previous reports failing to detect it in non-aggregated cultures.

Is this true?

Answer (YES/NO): YES